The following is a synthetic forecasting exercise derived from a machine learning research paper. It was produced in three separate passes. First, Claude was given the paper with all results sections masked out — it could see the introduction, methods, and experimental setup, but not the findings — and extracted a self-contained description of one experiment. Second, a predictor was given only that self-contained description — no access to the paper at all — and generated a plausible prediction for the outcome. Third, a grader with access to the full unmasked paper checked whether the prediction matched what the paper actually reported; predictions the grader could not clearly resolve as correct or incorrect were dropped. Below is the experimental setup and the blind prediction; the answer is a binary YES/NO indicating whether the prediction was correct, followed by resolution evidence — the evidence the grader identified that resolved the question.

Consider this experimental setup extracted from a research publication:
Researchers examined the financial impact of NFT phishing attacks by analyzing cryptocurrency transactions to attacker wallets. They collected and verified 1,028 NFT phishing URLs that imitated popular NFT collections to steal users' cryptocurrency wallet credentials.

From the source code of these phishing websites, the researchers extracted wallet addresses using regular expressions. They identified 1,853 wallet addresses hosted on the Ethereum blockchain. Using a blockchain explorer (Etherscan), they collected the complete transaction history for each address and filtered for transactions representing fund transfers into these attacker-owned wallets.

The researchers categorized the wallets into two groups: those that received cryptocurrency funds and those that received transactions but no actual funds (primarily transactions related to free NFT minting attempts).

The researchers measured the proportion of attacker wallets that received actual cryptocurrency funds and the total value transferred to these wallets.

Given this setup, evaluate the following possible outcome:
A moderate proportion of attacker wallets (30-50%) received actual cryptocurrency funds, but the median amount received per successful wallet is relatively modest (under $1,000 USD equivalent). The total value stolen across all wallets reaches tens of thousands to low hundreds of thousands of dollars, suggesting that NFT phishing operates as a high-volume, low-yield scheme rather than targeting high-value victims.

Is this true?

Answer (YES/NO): NO